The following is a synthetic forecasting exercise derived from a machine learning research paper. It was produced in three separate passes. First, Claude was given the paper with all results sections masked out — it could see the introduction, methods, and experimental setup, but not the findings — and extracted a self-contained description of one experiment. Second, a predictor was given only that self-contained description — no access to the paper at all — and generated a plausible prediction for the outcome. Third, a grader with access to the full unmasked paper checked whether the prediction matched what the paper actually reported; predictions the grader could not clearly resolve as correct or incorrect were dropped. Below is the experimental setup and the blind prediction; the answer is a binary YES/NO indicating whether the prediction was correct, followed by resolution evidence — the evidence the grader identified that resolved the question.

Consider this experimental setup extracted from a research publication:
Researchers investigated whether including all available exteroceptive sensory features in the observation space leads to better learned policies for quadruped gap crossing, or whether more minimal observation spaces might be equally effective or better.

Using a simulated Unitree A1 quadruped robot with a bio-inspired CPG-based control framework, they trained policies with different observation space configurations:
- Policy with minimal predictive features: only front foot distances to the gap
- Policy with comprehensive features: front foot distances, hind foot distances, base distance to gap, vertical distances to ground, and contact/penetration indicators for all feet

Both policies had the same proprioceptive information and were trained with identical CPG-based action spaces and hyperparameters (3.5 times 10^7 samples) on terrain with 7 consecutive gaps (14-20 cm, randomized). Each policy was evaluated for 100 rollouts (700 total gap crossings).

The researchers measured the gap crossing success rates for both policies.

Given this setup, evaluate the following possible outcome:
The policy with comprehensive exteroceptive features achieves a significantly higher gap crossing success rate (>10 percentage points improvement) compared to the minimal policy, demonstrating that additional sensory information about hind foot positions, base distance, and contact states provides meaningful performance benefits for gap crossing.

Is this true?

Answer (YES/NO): NO